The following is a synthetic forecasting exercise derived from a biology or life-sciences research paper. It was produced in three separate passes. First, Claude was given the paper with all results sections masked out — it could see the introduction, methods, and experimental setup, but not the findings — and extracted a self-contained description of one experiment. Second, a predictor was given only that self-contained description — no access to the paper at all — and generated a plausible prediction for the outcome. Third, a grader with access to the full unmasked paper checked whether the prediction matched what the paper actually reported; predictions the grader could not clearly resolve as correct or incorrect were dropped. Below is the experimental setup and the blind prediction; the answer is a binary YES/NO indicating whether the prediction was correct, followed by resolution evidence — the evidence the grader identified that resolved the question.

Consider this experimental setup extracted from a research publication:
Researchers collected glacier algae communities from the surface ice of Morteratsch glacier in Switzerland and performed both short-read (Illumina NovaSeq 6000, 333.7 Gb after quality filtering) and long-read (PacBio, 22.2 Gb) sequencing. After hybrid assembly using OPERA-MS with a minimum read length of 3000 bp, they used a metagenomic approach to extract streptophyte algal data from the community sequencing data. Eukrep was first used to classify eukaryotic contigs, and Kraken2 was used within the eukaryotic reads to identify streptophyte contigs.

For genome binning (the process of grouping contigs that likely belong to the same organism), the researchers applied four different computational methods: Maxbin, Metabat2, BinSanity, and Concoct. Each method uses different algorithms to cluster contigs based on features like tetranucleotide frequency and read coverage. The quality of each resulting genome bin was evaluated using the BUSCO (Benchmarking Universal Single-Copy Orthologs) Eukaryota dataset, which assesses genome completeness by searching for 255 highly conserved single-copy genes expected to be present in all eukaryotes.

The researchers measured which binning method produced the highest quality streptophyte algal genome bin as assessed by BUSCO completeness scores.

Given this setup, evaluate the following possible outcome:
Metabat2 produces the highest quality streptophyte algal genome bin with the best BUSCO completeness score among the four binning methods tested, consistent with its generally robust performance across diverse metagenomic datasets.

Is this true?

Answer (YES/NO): YES